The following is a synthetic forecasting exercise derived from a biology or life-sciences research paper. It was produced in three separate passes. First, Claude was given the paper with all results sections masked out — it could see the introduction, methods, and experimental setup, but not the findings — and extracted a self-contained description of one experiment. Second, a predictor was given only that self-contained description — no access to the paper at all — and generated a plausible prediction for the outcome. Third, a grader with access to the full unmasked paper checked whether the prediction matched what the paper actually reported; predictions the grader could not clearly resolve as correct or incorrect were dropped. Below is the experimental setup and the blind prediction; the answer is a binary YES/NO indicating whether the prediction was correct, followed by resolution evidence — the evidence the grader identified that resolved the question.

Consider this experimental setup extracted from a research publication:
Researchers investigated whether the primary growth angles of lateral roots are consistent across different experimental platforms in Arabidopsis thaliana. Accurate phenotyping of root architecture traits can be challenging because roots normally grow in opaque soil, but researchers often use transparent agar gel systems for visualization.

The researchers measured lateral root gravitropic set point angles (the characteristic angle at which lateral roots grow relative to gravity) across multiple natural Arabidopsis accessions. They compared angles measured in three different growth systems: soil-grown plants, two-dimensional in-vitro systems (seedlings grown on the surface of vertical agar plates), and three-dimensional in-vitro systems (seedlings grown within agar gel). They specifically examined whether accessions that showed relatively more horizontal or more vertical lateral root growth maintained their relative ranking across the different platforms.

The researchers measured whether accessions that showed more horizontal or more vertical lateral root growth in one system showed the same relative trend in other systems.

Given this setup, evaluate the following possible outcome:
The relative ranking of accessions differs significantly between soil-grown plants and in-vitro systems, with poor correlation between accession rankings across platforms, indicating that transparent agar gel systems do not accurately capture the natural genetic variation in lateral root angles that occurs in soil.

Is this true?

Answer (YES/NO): NO